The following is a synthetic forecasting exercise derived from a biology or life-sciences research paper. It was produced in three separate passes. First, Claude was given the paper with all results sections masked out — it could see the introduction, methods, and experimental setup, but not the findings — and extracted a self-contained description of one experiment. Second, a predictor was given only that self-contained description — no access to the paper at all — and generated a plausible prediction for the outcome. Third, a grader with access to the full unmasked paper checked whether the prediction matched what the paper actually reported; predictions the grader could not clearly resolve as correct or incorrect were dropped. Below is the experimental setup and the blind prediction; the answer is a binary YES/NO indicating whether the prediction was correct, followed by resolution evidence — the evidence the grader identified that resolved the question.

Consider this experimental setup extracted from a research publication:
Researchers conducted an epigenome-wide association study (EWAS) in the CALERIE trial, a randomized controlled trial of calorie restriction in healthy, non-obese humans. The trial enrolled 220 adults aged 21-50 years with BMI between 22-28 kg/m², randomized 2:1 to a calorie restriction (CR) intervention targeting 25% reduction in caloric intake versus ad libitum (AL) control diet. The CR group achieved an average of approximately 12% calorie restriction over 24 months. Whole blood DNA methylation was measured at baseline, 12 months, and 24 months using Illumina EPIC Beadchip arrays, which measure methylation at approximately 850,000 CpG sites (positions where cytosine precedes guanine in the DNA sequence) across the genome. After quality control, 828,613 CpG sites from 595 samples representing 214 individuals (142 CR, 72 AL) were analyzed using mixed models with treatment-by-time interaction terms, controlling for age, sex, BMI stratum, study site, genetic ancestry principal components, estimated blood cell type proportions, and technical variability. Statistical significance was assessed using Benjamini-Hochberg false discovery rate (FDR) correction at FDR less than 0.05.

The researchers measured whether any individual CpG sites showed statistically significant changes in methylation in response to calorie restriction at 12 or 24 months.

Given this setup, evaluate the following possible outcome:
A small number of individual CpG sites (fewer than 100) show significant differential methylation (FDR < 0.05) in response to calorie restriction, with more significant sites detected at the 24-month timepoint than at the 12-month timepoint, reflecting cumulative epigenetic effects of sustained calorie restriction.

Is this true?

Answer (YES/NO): NO